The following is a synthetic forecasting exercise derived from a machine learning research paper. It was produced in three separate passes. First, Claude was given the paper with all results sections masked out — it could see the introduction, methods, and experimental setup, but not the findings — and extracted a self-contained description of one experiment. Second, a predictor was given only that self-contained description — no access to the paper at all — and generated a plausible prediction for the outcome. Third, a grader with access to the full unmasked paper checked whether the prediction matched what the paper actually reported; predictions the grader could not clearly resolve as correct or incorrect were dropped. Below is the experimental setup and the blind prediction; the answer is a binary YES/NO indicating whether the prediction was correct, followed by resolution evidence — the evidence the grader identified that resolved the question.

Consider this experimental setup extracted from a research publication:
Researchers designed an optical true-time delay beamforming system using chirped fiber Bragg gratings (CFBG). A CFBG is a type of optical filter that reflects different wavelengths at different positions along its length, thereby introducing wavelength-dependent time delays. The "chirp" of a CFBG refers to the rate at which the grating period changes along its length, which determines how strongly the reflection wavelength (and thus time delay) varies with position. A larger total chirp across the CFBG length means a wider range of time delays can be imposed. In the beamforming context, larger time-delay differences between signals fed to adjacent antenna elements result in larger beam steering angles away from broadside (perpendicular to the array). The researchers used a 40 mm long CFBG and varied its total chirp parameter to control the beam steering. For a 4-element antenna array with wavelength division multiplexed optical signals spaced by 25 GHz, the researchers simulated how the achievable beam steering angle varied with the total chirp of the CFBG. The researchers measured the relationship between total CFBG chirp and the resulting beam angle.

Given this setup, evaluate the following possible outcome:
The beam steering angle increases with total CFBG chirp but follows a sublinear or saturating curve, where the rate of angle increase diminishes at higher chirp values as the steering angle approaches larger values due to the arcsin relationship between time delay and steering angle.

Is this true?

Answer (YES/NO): NO